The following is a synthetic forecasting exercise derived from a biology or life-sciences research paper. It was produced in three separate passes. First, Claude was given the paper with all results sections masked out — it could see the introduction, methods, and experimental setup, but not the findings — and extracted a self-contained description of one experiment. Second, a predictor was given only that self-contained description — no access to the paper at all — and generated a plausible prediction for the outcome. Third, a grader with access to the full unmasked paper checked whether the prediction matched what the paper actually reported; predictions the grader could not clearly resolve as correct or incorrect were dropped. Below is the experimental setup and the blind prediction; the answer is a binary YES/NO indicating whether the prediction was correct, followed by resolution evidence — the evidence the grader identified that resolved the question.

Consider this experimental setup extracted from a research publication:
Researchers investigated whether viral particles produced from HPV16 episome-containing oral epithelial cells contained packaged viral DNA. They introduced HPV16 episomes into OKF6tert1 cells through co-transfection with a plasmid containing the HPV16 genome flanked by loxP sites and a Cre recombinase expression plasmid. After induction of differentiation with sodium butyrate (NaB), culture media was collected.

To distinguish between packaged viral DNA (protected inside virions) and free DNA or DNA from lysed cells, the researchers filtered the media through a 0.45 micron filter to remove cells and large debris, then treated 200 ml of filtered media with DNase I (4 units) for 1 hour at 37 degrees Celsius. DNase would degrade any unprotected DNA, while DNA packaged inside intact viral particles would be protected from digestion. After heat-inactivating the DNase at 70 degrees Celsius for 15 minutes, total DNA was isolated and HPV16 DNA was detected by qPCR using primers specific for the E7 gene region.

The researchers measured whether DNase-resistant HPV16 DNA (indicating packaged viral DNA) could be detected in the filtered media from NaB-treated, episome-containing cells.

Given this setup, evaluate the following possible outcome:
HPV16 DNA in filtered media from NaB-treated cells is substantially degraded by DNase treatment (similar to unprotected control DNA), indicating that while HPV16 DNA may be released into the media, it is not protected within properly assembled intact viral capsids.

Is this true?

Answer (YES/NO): NO